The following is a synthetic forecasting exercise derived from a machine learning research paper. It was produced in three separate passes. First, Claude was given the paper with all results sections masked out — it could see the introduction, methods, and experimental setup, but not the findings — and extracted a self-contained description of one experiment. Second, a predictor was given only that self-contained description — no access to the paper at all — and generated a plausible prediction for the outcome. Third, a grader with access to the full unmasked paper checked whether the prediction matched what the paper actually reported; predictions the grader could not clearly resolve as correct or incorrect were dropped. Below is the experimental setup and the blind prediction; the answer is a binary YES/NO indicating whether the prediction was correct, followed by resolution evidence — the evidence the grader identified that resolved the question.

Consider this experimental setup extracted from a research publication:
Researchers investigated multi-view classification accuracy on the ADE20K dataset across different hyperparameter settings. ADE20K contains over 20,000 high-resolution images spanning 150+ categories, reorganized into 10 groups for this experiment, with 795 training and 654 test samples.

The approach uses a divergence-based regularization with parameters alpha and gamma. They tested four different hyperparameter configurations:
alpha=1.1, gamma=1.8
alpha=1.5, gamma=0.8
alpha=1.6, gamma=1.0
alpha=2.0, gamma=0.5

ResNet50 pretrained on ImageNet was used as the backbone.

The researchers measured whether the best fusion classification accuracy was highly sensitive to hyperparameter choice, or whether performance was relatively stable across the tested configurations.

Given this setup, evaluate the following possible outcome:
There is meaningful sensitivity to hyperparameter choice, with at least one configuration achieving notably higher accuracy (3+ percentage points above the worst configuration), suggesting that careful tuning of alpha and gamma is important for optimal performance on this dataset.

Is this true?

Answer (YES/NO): NO